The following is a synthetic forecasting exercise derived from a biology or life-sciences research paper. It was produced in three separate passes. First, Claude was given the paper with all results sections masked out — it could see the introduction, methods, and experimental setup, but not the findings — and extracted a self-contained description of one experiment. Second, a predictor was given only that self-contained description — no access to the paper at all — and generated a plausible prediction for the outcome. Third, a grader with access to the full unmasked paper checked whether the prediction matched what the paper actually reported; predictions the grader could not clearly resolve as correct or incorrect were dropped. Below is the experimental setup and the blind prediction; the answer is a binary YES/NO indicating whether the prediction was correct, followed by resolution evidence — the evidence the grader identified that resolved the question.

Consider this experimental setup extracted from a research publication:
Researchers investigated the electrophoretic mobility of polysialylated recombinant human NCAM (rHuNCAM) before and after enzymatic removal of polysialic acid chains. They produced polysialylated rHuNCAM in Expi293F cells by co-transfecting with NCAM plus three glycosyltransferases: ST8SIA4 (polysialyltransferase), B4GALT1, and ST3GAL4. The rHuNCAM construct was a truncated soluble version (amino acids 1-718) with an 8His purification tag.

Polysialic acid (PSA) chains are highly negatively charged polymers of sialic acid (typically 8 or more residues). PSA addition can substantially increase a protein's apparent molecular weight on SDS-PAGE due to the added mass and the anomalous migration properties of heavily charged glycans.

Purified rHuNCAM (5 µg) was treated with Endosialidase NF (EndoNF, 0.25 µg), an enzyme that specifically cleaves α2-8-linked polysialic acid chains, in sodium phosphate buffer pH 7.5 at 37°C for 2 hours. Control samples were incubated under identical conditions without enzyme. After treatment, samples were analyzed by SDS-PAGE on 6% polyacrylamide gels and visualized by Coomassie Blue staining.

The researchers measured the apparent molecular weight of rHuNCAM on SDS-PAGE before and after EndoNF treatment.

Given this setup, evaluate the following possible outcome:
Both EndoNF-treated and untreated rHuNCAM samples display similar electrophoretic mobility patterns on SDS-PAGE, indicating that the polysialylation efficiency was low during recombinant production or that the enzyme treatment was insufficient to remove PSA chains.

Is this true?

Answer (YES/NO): NO